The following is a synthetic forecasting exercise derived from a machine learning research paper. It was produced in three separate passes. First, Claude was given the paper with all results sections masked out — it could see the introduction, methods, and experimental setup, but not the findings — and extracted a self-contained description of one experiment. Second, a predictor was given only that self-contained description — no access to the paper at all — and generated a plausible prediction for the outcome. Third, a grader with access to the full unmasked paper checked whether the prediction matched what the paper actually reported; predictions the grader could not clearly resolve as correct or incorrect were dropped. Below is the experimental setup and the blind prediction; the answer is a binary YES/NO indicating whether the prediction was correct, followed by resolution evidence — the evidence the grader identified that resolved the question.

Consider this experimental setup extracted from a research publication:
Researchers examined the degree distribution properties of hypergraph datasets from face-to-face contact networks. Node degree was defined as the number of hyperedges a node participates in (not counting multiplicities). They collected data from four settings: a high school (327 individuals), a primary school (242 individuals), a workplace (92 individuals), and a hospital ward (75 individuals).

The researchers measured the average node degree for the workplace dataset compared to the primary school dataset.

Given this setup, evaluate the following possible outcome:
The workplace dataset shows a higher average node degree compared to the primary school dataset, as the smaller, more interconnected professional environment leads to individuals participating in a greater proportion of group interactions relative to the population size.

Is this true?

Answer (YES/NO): NO